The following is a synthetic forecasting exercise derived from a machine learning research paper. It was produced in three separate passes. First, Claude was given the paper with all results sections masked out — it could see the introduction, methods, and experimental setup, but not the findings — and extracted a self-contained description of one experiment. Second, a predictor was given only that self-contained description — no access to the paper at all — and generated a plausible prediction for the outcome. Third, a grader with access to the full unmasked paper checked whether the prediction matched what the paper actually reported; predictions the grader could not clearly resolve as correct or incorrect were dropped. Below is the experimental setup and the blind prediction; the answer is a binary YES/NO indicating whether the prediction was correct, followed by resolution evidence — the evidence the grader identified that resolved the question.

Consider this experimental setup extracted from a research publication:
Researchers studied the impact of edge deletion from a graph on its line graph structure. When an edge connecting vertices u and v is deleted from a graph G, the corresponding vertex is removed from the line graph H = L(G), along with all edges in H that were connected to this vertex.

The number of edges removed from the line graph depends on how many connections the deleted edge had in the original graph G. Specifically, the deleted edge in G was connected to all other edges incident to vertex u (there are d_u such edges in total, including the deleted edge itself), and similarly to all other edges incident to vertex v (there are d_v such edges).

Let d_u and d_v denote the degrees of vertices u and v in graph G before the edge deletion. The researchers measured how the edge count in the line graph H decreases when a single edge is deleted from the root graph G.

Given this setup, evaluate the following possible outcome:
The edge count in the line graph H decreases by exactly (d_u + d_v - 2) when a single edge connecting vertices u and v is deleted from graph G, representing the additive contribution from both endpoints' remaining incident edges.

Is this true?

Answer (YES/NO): YES